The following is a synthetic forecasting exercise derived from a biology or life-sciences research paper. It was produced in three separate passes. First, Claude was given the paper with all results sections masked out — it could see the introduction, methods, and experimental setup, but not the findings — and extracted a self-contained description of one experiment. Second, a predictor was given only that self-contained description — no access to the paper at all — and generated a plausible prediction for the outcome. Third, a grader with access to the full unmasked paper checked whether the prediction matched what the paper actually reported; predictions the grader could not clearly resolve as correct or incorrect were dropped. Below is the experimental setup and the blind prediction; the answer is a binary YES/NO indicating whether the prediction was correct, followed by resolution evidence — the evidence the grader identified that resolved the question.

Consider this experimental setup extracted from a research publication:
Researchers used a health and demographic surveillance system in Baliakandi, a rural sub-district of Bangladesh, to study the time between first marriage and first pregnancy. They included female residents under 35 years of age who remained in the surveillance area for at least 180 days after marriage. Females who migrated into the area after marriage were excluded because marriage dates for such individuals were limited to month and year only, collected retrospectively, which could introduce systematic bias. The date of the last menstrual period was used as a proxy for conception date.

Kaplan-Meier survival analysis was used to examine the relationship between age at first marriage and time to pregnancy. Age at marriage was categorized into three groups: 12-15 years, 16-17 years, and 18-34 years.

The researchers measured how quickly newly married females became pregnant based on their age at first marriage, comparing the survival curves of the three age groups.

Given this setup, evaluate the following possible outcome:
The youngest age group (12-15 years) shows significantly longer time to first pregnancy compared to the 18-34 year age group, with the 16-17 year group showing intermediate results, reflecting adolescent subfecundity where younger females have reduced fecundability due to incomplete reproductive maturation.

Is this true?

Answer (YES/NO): NO